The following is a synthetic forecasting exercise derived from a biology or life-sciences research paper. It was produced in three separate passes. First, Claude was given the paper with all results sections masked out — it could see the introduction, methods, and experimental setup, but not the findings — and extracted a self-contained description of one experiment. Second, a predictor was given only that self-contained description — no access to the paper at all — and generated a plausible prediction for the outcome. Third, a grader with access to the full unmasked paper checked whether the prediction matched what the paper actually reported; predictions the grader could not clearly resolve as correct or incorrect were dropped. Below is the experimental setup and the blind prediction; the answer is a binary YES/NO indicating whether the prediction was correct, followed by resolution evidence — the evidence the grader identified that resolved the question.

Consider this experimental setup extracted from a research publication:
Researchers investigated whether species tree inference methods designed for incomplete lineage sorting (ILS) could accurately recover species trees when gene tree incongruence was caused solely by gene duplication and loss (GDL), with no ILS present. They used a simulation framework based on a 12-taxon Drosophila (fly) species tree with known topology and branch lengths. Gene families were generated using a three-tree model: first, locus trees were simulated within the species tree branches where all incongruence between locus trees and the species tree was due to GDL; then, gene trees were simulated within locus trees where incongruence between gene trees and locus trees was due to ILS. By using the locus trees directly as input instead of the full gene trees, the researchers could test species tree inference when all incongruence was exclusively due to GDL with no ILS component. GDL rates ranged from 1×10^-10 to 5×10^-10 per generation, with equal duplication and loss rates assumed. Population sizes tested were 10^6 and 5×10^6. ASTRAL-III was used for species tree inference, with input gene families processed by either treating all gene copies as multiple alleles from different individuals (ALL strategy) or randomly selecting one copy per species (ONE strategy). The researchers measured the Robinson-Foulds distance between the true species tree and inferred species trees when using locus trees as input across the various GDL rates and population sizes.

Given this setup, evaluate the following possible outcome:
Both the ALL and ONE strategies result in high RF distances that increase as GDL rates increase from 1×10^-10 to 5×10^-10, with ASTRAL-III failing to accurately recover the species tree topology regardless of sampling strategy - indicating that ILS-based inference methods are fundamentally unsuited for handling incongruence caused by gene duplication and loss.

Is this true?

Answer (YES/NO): NO